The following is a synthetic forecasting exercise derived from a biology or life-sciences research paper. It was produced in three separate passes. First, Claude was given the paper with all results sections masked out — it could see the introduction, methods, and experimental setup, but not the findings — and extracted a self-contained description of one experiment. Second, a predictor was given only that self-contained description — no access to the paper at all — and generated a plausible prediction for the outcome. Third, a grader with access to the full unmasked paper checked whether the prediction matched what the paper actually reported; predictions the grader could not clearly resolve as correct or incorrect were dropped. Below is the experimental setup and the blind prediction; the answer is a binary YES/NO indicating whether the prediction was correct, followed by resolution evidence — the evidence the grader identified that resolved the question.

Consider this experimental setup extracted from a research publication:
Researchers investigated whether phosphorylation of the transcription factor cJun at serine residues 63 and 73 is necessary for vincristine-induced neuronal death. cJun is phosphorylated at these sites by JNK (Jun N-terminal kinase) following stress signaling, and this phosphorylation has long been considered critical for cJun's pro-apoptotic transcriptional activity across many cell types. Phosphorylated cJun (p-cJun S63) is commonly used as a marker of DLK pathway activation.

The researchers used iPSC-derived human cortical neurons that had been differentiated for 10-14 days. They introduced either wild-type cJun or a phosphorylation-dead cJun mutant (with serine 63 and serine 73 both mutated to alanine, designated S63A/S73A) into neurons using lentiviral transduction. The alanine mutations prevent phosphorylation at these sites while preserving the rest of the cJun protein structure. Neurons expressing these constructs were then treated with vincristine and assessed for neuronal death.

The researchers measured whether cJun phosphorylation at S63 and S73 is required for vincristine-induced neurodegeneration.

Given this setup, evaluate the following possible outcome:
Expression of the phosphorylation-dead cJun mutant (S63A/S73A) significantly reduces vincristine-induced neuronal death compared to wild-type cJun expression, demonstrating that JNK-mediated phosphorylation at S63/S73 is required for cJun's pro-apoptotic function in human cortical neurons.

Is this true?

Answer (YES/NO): NO